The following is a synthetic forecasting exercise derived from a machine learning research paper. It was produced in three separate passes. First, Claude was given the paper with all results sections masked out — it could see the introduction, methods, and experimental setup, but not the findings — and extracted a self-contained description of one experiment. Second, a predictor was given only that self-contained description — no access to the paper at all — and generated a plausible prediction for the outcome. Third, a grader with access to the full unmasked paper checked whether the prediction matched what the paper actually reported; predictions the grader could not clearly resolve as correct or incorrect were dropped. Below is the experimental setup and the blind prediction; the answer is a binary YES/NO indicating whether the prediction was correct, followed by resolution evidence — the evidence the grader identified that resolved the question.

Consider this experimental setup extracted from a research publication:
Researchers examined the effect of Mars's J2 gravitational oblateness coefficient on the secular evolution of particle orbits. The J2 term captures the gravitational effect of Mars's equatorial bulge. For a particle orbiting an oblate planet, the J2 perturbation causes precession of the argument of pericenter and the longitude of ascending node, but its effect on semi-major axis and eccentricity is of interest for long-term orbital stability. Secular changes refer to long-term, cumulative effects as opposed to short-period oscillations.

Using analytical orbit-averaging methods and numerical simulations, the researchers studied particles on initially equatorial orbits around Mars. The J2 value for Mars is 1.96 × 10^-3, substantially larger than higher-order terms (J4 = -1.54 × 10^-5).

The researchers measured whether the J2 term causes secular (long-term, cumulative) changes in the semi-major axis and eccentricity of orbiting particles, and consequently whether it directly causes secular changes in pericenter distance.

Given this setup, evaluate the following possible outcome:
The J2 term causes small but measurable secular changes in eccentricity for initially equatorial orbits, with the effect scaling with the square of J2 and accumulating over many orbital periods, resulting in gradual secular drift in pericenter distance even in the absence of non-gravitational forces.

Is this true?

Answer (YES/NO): NO